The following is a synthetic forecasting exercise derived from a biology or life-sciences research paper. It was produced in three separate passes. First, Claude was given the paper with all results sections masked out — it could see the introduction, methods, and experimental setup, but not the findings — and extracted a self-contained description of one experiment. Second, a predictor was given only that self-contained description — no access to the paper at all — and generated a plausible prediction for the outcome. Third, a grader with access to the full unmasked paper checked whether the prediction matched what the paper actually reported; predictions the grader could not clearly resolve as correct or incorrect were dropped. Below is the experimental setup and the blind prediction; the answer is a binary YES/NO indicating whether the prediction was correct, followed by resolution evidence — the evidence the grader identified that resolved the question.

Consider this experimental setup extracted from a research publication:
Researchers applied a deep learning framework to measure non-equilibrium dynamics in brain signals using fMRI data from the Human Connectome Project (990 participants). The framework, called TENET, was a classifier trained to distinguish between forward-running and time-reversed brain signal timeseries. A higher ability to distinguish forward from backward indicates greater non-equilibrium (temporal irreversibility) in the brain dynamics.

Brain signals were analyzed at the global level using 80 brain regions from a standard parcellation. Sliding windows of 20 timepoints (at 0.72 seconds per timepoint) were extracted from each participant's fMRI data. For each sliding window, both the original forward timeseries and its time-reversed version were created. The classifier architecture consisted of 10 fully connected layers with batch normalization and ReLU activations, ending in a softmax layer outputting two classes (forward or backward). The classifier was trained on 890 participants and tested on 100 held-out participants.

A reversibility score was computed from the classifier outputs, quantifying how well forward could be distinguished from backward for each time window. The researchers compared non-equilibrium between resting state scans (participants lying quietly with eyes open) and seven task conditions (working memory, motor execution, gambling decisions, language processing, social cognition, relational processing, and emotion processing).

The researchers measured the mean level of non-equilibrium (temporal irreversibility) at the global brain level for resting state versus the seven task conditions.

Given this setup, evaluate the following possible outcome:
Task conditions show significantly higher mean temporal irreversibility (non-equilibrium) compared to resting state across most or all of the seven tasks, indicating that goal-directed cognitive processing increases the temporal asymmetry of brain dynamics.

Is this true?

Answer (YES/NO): YES